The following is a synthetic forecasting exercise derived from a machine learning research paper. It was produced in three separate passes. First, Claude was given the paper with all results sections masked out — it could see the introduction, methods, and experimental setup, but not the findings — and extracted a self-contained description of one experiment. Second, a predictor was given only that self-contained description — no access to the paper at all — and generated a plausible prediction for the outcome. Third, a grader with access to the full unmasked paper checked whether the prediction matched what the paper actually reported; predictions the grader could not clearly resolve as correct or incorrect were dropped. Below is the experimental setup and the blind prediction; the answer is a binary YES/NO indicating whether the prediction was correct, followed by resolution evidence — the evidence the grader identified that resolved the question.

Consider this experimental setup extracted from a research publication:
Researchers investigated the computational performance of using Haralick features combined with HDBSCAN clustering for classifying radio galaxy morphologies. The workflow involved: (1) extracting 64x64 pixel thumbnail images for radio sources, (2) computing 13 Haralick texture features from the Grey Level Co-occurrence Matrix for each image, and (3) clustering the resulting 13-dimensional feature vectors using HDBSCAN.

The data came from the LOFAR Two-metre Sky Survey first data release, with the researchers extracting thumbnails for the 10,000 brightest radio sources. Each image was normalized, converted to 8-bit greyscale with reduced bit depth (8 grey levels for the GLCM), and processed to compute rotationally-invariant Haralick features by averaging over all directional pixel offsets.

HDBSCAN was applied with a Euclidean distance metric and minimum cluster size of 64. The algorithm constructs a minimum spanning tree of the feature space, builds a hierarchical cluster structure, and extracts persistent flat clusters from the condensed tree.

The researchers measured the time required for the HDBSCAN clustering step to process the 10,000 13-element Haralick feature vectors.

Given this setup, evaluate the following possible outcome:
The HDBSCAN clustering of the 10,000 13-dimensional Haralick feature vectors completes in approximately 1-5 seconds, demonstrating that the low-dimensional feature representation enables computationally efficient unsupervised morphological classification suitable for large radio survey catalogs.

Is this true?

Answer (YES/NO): NO